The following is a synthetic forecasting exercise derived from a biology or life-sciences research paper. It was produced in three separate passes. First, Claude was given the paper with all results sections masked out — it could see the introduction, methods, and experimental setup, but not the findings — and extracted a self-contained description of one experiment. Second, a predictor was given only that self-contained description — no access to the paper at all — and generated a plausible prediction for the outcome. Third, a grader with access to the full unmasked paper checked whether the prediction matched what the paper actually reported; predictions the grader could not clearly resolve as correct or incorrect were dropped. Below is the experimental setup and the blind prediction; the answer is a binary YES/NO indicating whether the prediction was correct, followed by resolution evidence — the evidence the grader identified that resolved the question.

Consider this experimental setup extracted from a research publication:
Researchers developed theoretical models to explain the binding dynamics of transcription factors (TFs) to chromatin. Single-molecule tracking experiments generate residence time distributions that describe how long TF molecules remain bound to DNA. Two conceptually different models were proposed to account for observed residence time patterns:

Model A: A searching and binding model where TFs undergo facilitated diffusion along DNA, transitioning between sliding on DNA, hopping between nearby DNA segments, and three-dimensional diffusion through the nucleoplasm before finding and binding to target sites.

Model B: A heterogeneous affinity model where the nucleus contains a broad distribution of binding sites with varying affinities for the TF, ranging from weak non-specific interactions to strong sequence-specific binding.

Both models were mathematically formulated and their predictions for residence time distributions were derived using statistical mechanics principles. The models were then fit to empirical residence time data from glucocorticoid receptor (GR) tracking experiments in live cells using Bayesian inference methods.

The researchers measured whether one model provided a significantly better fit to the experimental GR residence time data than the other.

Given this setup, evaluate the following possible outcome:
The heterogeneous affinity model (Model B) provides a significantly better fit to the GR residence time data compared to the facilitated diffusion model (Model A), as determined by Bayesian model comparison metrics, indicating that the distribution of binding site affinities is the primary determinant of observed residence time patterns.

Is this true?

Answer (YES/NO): NO